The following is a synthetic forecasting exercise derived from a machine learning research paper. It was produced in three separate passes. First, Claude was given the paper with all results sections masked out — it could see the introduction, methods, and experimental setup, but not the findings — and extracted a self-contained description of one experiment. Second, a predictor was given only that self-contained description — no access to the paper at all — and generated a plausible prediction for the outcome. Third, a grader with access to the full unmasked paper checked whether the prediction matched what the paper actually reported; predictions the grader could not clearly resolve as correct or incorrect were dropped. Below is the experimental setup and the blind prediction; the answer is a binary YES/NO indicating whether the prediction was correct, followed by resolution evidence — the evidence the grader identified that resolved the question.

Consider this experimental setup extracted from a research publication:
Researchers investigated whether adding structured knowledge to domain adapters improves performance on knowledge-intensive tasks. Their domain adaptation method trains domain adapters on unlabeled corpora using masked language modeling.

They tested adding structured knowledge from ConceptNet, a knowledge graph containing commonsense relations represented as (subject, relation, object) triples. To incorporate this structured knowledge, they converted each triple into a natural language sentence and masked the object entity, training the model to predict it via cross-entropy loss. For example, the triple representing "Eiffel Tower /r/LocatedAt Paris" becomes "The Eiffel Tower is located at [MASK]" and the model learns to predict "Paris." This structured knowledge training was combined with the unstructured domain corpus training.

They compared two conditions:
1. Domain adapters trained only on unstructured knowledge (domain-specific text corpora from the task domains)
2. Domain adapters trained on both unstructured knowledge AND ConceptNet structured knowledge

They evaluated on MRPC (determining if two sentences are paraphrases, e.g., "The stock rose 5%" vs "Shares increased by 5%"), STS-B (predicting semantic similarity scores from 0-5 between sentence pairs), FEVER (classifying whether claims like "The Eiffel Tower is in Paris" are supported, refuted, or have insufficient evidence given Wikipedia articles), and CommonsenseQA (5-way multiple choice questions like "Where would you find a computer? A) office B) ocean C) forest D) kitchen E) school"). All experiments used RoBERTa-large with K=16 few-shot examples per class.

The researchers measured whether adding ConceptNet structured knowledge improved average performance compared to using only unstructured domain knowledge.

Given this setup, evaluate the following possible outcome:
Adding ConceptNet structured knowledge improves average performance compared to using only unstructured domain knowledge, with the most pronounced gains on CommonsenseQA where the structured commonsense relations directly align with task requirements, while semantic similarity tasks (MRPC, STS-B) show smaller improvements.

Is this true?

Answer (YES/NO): NO